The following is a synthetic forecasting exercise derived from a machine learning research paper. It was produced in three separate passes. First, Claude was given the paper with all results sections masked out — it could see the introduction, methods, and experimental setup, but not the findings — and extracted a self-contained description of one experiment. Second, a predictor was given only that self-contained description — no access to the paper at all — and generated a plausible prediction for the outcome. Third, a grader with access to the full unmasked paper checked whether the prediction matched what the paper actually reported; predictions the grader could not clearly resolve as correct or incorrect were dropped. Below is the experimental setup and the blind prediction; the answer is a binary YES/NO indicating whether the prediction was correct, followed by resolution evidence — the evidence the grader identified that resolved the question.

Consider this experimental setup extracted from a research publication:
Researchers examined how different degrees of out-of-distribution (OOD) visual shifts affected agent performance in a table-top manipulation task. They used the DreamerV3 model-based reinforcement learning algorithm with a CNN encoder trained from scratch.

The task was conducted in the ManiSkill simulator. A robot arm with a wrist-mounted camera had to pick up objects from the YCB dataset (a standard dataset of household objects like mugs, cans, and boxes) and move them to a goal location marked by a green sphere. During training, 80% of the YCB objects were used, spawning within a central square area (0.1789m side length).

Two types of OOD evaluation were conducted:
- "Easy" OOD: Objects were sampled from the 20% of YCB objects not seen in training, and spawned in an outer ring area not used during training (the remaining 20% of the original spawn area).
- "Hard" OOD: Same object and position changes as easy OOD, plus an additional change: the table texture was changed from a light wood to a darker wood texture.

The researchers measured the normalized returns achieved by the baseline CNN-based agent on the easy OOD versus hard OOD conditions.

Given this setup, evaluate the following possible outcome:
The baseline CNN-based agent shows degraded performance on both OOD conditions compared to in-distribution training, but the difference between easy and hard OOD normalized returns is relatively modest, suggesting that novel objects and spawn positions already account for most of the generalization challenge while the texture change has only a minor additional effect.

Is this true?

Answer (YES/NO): NO